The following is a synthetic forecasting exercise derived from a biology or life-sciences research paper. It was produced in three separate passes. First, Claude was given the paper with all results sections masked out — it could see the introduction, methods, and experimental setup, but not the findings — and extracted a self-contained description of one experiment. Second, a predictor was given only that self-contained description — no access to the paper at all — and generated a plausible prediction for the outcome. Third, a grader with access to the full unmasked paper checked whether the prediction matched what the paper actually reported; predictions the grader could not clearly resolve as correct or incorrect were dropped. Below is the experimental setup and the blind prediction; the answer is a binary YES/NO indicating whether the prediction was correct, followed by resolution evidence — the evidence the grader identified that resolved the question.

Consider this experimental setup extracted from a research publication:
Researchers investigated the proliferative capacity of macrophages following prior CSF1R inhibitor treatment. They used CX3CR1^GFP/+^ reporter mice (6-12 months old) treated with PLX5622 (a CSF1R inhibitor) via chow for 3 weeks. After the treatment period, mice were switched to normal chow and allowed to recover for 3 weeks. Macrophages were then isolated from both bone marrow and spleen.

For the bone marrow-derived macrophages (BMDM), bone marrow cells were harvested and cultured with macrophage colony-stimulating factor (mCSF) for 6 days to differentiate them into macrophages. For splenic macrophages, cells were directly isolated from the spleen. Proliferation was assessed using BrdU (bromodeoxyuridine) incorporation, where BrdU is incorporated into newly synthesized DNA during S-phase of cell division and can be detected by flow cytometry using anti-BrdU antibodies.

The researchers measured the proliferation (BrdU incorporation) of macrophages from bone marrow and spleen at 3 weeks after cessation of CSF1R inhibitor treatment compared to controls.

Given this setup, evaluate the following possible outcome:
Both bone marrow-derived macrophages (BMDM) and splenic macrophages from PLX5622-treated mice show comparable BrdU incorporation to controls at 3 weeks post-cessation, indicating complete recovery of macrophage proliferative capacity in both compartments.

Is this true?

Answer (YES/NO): NO